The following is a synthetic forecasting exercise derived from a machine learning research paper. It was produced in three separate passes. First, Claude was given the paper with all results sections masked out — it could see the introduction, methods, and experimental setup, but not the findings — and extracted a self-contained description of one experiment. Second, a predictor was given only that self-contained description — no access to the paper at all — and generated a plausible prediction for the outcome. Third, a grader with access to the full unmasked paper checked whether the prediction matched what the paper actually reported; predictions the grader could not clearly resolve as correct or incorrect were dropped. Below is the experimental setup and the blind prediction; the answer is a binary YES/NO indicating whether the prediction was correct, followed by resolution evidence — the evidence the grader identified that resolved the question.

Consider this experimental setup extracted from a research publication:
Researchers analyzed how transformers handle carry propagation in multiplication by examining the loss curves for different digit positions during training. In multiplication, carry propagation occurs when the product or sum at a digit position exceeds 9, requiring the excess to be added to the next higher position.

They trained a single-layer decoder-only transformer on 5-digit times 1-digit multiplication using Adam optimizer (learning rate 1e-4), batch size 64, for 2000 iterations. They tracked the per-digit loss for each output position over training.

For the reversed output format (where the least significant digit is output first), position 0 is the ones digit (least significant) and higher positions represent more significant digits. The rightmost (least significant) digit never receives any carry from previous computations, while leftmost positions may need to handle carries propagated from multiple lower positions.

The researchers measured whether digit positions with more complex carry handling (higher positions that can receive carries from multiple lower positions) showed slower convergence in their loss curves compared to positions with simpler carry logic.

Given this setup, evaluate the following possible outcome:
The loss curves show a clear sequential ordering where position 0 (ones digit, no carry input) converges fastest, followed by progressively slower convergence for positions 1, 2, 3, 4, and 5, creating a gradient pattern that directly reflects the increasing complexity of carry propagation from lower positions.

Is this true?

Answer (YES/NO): NO